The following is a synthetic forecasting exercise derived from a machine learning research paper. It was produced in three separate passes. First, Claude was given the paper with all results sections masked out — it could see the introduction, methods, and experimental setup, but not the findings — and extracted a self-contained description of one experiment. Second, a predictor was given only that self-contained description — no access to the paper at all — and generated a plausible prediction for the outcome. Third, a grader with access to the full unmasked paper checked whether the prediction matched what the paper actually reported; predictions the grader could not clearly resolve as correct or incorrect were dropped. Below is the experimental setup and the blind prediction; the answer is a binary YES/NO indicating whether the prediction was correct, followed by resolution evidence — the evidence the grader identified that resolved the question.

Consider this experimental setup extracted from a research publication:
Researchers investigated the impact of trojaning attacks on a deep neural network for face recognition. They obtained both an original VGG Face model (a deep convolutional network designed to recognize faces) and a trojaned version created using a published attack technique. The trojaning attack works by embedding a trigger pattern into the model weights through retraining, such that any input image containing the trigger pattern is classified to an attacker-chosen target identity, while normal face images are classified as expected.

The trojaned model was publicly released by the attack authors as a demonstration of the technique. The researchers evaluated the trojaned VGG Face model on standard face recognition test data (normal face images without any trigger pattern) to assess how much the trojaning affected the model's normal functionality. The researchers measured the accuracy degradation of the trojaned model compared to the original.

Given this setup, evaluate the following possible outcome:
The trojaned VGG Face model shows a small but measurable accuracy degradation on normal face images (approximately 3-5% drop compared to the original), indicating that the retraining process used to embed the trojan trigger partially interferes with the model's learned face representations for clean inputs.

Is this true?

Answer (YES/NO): NO